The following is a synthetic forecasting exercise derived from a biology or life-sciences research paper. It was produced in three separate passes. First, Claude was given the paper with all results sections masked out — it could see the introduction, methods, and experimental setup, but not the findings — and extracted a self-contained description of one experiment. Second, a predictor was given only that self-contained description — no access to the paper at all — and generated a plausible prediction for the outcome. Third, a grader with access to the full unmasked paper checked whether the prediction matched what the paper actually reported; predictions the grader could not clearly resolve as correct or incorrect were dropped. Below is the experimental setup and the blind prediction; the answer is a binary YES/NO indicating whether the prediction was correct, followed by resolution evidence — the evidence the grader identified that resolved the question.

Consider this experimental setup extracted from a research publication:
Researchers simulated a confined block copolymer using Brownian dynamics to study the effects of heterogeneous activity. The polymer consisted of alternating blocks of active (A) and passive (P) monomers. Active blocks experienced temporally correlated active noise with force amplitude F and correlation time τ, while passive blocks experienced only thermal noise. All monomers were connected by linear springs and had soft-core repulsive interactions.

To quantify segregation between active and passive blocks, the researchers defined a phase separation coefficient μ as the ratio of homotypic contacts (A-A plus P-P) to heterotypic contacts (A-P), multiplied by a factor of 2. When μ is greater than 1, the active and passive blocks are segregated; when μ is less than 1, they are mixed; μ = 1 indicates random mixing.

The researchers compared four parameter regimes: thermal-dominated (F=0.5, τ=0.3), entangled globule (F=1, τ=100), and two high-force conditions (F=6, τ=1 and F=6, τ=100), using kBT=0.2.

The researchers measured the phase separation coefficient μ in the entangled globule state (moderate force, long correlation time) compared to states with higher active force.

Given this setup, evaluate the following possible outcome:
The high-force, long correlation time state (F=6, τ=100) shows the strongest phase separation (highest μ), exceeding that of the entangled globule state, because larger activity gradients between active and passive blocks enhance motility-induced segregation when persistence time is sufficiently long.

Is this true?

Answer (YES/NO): YES